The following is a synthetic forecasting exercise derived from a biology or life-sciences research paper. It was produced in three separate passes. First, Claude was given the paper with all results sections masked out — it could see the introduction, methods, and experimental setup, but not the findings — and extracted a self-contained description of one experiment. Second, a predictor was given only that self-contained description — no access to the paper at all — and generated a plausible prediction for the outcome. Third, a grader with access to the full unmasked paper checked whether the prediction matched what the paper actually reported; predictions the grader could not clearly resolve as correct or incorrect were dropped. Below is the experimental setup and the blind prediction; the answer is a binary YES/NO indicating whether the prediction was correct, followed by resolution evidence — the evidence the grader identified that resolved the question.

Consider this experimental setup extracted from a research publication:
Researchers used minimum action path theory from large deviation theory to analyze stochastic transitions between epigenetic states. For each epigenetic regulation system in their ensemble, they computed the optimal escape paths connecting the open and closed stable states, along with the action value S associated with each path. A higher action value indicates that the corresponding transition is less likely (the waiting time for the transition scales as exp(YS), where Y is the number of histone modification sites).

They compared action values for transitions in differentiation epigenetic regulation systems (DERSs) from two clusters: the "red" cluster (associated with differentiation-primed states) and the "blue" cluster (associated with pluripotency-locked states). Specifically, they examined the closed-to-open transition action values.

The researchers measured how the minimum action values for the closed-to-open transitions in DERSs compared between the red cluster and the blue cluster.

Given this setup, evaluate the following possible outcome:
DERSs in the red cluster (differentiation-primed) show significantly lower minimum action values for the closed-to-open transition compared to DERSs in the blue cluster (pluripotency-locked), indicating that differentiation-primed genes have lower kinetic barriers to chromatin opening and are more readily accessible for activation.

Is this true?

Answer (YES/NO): YES